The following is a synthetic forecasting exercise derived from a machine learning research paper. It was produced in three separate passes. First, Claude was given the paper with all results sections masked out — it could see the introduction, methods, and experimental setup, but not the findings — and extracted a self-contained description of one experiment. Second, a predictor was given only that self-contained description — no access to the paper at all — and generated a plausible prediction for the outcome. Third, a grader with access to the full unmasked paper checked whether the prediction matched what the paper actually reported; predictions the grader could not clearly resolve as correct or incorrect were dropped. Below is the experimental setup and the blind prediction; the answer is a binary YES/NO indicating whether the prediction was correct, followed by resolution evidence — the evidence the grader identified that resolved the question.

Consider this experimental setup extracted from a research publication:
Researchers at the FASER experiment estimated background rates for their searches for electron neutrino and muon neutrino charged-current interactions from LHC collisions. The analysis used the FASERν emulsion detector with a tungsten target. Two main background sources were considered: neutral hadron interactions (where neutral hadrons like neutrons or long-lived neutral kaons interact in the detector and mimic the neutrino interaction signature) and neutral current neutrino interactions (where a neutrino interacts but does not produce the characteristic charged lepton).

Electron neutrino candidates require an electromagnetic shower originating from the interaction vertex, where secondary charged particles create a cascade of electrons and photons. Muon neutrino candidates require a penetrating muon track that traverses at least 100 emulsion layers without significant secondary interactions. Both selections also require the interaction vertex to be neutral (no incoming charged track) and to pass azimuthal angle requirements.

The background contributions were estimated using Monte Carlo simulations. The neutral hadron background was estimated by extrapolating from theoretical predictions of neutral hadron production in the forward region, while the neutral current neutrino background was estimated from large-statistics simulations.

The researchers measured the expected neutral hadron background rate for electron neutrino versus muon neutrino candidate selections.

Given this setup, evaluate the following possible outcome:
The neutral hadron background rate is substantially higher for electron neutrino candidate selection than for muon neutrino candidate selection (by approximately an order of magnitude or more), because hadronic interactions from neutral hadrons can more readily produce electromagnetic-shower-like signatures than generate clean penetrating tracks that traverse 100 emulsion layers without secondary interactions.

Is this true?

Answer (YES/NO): NO